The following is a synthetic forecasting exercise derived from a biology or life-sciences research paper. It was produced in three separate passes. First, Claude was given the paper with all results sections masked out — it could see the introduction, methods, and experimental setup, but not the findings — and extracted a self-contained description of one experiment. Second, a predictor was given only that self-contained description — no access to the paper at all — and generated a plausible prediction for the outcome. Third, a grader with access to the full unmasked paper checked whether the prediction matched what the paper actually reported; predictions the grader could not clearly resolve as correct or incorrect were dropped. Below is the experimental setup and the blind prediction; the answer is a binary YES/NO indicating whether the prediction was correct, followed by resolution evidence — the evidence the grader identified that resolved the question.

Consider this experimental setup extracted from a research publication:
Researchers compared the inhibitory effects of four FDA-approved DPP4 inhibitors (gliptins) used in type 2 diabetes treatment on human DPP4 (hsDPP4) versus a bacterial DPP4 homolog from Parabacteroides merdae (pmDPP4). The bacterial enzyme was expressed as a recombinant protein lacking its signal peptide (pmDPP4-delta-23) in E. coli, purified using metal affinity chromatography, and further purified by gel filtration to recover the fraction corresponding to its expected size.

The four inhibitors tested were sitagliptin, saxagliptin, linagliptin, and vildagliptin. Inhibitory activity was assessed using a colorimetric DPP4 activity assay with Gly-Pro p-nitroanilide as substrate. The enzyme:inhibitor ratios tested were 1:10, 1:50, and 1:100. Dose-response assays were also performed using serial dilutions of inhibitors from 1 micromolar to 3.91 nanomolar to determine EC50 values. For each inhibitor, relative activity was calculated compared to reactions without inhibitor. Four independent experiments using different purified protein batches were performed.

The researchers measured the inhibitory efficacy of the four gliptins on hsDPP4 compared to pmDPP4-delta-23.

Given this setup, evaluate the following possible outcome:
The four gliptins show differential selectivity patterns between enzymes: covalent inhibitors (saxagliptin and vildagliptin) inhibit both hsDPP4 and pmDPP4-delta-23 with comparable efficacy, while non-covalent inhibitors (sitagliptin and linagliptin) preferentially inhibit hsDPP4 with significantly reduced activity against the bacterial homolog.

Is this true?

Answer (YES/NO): NO